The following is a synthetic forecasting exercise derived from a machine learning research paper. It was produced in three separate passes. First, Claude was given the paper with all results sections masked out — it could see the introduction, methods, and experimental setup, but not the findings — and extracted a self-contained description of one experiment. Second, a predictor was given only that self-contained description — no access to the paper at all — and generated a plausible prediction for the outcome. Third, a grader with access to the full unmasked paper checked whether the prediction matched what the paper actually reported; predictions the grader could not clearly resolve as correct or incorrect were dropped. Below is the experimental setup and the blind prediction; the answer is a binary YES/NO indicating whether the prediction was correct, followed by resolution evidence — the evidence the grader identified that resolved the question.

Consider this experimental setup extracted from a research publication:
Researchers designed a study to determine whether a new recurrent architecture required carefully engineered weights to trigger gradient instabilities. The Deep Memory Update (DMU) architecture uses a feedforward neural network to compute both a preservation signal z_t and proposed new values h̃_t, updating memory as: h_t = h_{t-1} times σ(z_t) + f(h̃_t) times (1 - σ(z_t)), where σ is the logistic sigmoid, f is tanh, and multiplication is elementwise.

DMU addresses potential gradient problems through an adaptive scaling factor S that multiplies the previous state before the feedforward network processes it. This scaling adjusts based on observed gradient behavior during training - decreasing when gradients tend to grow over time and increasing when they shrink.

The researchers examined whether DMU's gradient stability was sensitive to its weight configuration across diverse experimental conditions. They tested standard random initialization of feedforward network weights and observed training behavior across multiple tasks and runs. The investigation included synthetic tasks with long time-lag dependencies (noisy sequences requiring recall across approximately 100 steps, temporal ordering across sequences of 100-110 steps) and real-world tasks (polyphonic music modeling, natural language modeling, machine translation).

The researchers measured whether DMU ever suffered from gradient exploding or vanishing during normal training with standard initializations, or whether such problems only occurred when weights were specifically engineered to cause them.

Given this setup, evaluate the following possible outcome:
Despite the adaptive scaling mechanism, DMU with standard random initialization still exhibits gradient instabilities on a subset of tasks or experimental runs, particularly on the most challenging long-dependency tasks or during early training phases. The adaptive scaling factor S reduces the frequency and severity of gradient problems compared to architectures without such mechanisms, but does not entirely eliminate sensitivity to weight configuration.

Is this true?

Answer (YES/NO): NO